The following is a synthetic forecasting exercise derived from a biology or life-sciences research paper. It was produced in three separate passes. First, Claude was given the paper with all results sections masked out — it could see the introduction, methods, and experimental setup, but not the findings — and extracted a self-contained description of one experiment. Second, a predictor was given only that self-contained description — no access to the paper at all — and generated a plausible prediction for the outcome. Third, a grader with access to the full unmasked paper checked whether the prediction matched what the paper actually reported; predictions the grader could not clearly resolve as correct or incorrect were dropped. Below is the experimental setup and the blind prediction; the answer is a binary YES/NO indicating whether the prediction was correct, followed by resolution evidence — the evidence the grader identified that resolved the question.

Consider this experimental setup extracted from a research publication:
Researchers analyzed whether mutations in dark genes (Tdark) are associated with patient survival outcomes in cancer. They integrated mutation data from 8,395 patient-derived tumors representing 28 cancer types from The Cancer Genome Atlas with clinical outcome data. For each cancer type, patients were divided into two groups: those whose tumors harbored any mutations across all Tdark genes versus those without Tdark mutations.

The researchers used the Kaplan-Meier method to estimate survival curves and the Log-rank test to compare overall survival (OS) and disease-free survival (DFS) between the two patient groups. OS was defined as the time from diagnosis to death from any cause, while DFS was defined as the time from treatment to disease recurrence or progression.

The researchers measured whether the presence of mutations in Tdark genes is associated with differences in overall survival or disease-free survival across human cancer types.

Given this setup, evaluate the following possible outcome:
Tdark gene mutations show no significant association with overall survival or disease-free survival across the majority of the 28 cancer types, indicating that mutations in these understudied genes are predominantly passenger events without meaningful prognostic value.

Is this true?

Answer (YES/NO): NO